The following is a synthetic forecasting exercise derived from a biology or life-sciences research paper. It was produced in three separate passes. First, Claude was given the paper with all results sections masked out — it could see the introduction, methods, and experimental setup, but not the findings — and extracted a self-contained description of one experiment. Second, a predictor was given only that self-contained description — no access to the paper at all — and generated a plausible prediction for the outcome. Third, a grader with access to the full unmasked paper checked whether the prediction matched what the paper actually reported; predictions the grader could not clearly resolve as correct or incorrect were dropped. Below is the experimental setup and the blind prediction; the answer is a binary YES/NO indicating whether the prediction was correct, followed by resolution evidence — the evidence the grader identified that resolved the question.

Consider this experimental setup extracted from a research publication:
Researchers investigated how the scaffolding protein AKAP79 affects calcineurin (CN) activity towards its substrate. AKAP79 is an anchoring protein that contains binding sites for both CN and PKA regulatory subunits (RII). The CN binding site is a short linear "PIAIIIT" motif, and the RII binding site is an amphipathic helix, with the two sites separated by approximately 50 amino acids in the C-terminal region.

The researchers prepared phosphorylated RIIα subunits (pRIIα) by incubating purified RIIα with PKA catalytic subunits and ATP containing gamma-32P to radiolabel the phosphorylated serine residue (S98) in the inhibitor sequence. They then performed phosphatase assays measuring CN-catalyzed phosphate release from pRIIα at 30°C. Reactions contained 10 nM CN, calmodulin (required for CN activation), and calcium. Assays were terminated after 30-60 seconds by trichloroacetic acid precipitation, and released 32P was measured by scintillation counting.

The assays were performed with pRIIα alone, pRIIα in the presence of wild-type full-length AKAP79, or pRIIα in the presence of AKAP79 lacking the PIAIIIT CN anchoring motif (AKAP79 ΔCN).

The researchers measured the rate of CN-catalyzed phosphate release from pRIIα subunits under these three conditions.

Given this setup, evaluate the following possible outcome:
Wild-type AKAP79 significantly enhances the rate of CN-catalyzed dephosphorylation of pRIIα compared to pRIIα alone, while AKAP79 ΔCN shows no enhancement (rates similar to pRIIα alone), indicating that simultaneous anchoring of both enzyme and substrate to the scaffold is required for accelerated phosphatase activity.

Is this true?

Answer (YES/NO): YES